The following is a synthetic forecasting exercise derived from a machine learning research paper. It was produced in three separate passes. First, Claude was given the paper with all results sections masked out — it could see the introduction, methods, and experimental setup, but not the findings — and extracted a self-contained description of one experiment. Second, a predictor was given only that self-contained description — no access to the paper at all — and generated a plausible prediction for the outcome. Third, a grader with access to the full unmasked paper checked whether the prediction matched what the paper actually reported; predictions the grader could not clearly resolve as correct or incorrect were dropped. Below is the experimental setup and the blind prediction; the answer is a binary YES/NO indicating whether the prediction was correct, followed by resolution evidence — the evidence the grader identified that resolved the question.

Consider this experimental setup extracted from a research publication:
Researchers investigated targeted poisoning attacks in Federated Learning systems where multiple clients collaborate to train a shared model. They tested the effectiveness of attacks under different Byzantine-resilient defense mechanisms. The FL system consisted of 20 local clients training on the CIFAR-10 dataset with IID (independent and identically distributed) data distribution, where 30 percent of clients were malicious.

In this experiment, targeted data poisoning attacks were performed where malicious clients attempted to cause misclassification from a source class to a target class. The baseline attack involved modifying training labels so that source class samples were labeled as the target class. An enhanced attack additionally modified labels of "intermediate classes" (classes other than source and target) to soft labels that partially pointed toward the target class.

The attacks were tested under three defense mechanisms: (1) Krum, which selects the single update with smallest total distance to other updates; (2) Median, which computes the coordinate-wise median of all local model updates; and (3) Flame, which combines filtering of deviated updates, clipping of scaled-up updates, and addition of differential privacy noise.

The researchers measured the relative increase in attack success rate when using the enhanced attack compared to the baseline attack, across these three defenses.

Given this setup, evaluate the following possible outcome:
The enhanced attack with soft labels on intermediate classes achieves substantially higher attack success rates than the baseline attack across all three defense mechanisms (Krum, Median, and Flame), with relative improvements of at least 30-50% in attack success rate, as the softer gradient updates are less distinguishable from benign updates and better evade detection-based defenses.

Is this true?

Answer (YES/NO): NO